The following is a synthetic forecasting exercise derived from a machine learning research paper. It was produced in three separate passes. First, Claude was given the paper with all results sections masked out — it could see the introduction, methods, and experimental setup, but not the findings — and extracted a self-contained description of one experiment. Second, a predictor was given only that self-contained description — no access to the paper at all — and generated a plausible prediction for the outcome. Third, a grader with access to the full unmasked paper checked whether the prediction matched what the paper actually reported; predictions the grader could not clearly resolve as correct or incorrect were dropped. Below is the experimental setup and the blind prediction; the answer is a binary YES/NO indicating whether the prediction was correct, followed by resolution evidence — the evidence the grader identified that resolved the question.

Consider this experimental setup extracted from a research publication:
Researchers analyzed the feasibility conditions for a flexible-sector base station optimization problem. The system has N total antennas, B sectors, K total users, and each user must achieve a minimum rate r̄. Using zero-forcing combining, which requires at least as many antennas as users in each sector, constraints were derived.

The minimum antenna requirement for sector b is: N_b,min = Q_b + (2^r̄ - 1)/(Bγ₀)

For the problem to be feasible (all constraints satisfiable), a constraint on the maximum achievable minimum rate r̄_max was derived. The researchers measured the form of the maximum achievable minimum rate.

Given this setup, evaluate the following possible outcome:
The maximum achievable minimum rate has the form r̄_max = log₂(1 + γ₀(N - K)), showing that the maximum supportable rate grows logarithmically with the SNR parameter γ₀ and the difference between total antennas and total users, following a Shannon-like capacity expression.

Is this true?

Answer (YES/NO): YES